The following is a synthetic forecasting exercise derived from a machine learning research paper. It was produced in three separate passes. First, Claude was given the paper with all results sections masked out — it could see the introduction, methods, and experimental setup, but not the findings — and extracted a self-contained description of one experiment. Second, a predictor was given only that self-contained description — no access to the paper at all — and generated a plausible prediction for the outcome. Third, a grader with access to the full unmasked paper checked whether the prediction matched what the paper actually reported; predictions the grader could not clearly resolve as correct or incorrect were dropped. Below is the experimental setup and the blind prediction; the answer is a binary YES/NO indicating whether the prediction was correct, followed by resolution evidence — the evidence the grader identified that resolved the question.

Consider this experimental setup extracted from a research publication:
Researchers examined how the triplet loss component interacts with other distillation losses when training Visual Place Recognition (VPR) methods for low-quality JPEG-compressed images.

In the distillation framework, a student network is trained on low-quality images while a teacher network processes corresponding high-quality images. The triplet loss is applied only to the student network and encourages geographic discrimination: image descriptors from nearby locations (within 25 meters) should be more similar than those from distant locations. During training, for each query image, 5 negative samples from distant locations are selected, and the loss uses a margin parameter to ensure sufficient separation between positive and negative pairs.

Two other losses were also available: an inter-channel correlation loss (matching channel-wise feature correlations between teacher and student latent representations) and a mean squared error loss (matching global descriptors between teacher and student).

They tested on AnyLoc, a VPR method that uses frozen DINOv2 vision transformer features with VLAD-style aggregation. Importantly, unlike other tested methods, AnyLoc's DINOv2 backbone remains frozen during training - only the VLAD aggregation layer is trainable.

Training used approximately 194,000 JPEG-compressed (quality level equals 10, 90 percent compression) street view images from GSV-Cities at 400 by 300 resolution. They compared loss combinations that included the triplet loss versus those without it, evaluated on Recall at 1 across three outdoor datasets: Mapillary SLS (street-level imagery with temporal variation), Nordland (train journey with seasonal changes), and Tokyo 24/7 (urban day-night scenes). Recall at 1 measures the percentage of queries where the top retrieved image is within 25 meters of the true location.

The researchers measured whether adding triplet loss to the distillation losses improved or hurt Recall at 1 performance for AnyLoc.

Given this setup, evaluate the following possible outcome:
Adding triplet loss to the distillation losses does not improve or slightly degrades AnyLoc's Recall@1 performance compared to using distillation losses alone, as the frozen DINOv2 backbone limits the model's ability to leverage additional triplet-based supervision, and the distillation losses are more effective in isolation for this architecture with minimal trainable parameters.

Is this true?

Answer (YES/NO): NO